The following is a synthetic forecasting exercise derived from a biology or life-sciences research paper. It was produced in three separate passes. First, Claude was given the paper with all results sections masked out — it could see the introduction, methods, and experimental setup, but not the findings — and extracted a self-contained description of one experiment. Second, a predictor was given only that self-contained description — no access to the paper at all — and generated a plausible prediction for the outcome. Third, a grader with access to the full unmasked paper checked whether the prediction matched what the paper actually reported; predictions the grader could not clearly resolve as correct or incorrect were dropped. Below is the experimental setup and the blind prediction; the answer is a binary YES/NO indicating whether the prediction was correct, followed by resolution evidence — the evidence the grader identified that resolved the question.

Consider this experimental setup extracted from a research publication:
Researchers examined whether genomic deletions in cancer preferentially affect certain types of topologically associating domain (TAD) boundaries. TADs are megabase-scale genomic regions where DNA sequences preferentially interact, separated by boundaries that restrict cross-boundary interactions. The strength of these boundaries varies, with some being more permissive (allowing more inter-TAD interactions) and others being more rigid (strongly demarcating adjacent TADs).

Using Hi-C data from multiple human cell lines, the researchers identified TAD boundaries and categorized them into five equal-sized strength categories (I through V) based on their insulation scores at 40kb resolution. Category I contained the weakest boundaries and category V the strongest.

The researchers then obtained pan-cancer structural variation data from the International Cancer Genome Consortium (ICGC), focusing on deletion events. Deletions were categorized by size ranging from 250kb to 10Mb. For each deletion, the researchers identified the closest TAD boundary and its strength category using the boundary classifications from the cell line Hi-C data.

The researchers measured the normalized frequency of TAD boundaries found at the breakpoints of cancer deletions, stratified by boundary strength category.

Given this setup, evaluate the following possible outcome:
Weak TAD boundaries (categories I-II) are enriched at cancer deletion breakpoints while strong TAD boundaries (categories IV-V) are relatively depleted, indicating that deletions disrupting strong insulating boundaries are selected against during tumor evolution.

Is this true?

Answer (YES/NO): YES